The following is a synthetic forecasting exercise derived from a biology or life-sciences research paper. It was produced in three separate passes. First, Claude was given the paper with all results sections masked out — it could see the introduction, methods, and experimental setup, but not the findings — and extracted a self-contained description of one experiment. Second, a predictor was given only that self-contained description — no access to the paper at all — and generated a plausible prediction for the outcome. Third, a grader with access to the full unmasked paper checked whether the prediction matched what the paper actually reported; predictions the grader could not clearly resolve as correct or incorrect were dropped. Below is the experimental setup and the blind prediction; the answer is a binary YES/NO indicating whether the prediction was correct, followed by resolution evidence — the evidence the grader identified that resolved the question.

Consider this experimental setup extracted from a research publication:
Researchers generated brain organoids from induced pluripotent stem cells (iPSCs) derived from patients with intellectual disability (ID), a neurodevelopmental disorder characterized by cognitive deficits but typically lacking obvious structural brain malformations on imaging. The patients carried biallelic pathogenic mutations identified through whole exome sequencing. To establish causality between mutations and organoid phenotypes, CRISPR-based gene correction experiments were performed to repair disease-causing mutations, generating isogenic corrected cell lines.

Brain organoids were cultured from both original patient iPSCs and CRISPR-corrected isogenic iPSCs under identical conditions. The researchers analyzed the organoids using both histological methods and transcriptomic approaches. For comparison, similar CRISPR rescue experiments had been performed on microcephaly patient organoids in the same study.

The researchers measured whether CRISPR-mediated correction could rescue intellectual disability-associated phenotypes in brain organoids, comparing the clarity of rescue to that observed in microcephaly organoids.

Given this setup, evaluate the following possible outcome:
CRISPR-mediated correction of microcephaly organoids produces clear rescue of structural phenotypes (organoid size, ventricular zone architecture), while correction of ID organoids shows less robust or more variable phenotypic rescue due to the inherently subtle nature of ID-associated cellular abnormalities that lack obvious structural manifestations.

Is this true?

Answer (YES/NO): NO